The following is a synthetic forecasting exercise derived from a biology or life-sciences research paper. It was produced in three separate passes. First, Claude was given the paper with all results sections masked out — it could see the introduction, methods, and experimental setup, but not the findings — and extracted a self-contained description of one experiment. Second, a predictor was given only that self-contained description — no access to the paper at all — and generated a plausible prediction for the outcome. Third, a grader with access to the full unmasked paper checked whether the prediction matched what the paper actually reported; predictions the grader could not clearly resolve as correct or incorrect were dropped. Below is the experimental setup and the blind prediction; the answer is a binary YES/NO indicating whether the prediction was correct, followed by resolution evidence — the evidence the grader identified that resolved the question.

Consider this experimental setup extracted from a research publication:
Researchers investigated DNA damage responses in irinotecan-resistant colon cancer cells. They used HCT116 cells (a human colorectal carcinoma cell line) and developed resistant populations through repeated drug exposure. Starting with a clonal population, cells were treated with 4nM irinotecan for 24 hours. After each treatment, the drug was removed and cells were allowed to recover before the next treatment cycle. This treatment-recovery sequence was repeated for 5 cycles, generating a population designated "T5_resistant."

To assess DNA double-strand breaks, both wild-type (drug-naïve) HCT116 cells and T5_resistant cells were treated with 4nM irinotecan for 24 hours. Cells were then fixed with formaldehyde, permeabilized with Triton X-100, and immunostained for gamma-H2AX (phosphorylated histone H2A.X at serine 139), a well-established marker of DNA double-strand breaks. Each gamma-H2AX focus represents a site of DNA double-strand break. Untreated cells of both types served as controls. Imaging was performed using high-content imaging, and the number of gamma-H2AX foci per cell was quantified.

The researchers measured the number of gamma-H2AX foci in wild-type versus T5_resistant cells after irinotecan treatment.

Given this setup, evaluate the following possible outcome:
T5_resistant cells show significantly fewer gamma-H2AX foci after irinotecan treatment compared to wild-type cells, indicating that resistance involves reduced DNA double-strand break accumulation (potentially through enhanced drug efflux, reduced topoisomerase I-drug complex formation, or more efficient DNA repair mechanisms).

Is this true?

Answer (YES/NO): YES